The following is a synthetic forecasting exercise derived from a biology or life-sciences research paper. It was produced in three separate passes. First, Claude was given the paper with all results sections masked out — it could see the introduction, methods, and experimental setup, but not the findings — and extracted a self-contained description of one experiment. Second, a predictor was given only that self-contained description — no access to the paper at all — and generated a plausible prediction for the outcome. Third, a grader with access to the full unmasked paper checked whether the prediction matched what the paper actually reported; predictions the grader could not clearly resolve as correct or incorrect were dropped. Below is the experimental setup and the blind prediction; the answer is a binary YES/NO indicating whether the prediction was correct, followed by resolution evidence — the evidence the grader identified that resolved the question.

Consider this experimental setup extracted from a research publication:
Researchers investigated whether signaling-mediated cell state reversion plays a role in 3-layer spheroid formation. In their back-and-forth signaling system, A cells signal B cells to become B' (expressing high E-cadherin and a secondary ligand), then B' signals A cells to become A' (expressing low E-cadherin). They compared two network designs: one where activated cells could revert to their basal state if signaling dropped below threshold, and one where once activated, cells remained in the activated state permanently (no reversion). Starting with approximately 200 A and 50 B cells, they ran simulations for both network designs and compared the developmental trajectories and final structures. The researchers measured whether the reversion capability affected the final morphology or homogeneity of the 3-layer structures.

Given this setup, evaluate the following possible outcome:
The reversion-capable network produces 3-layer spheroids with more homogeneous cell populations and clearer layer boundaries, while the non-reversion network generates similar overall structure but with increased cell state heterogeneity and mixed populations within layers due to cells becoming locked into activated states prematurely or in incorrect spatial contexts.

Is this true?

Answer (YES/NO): NO